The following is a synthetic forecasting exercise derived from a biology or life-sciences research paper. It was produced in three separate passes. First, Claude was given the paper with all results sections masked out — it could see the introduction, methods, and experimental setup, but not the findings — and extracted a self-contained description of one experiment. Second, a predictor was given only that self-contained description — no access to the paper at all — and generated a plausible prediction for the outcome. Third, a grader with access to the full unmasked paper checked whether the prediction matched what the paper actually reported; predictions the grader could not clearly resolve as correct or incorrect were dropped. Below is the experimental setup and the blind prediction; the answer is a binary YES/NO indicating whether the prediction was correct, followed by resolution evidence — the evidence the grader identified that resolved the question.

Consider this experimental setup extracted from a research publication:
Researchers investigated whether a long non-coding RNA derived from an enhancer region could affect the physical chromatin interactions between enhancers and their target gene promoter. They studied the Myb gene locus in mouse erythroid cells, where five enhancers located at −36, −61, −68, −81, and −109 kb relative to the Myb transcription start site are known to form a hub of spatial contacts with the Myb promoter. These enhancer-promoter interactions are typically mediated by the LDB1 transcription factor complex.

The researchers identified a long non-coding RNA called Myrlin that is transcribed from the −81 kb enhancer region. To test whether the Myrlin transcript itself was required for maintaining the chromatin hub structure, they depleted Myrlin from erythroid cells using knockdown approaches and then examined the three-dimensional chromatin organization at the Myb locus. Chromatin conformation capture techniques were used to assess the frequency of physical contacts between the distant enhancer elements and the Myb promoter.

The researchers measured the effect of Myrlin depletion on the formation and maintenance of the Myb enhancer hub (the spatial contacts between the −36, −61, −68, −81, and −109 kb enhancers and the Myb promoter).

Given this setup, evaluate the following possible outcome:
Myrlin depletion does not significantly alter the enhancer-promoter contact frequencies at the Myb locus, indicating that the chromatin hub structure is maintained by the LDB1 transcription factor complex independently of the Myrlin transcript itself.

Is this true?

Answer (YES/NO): YES